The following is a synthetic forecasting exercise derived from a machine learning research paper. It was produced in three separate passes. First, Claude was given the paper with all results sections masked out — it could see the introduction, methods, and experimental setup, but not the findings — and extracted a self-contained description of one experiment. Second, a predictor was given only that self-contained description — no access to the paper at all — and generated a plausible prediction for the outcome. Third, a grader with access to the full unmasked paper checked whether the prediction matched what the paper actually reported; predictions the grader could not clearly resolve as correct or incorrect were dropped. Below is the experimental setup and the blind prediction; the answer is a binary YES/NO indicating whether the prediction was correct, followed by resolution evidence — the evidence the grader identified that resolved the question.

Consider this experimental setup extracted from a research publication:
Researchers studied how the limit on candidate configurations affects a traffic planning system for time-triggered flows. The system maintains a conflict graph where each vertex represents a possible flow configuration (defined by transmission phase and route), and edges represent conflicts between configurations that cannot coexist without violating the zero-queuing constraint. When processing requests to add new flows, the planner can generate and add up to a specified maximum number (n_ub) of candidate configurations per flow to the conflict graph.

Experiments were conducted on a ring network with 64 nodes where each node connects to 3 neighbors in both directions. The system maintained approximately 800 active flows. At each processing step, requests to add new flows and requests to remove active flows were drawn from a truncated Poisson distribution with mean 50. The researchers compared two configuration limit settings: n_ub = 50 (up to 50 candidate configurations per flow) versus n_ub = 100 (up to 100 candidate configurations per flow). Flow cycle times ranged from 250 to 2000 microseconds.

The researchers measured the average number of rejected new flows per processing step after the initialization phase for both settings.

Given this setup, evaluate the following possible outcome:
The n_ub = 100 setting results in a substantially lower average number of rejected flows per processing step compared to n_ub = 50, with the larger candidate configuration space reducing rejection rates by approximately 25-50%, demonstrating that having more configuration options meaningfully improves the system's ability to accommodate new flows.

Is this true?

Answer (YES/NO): NO